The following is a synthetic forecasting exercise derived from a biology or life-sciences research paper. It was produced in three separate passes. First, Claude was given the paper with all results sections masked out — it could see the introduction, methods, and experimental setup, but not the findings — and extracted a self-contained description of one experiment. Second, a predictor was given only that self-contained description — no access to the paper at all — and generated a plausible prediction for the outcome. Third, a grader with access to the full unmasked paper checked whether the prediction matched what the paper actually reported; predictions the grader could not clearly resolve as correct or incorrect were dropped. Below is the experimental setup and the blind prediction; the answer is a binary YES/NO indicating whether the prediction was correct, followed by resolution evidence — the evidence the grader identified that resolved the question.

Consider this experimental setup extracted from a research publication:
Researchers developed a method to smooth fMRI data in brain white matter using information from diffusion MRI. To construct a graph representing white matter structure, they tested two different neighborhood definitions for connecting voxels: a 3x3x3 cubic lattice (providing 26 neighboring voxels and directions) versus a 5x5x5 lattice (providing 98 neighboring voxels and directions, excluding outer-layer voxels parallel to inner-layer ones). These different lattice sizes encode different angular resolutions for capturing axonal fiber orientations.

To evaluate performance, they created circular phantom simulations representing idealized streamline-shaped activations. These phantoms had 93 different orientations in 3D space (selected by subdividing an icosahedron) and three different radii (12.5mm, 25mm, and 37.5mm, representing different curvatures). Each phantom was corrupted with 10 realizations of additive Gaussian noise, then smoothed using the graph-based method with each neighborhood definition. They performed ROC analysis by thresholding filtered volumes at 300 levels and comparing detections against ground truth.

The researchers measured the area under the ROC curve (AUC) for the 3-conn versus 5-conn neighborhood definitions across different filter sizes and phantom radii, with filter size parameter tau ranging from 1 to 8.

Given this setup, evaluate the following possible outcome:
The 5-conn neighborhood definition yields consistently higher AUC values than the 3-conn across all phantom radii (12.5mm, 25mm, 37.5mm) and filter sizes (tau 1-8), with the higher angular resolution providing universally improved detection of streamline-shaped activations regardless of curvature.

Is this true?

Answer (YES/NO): NO